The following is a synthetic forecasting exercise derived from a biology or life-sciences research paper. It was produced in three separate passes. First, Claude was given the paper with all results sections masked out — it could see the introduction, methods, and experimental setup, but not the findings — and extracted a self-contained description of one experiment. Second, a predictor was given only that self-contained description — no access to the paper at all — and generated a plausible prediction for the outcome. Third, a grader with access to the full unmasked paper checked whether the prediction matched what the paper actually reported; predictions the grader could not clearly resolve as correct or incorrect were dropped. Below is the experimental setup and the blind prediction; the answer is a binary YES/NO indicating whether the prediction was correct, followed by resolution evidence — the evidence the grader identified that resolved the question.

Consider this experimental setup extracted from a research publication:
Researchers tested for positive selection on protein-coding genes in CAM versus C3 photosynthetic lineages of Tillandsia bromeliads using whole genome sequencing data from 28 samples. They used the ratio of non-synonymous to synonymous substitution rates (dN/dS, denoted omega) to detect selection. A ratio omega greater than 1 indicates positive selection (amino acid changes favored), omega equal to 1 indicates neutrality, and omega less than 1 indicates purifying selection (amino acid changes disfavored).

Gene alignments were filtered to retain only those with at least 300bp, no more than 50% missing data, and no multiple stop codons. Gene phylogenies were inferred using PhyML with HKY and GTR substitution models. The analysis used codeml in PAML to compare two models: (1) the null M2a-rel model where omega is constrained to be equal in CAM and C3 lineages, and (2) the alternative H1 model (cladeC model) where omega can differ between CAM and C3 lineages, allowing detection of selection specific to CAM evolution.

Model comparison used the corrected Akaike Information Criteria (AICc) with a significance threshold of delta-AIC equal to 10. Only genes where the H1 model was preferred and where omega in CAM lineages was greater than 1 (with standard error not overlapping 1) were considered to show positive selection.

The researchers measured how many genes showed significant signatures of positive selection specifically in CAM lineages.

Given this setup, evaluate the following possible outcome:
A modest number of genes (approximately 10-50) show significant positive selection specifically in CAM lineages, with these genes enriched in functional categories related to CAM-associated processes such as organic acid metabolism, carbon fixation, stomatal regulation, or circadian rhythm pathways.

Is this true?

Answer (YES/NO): YES